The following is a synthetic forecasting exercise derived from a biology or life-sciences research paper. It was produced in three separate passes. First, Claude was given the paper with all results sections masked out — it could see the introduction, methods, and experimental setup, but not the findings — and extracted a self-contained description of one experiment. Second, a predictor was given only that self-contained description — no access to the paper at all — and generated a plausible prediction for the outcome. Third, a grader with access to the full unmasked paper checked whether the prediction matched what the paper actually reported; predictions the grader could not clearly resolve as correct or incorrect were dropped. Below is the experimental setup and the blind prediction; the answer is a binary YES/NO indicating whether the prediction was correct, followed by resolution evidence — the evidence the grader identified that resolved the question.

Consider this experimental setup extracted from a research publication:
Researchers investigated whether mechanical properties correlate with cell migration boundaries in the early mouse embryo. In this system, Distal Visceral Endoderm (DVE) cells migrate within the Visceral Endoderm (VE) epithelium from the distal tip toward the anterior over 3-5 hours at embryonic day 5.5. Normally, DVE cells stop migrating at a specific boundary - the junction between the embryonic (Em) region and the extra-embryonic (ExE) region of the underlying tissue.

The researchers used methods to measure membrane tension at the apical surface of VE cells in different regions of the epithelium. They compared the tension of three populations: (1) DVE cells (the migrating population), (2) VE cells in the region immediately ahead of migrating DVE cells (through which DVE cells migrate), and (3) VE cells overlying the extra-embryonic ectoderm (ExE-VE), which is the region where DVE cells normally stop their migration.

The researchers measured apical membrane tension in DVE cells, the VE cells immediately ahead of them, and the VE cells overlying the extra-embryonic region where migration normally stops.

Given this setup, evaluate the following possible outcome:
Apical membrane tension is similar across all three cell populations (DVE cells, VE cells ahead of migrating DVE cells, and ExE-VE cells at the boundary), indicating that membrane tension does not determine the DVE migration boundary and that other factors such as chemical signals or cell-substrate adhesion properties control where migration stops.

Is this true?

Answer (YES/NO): NO